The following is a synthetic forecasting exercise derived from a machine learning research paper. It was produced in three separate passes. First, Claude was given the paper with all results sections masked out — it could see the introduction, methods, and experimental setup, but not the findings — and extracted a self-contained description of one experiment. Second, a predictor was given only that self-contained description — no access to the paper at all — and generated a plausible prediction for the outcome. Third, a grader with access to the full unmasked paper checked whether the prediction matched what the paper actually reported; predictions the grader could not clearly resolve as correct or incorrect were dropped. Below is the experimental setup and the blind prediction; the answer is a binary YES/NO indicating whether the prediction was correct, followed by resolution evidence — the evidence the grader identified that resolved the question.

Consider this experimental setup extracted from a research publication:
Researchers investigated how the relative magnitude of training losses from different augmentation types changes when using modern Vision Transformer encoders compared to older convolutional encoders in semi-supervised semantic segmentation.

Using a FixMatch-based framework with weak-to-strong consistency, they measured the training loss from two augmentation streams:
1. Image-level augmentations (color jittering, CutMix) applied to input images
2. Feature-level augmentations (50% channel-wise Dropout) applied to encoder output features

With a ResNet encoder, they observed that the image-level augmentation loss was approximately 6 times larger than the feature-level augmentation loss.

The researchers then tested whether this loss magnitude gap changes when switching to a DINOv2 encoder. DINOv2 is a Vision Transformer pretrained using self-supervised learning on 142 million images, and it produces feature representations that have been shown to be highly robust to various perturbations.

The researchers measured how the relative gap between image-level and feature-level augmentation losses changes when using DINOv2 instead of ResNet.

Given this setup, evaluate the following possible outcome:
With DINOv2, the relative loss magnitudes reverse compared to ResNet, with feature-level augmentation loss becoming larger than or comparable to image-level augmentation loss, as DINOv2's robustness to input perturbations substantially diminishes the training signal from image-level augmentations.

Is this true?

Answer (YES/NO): NO